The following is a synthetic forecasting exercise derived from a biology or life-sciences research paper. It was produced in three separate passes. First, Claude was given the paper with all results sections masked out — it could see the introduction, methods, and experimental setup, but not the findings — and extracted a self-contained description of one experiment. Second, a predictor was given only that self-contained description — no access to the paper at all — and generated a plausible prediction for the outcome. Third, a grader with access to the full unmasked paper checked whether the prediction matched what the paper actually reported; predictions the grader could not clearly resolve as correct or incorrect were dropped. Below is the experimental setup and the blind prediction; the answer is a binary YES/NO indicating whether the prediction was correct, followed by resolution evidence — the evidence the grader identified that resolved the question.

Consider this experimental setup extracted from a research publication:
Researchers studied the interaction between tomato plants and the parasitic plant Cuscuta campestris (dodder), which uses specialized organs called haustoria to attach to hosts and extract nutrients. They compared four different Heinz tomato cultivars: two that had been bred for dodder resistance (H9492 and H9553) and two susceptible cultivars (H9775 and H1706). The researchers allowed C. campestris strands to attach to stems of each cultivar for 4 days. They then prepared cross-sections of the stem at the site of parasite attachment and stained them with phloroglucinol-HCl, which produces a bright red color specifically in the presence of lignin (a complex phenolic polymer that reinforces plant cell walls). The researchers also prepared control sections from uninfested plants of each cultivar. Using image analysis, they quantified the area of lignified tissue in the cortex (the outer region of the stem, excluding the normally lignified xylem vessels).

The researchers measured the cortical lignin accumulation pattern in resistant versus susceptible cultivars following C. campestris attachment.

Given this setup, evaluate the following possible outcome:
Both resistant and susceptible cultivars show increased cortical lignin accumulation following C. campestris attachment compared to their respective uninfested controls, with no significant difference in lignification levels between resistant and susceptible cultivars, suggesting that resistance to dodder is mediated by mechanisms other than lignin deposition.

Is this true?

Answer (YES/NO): NO